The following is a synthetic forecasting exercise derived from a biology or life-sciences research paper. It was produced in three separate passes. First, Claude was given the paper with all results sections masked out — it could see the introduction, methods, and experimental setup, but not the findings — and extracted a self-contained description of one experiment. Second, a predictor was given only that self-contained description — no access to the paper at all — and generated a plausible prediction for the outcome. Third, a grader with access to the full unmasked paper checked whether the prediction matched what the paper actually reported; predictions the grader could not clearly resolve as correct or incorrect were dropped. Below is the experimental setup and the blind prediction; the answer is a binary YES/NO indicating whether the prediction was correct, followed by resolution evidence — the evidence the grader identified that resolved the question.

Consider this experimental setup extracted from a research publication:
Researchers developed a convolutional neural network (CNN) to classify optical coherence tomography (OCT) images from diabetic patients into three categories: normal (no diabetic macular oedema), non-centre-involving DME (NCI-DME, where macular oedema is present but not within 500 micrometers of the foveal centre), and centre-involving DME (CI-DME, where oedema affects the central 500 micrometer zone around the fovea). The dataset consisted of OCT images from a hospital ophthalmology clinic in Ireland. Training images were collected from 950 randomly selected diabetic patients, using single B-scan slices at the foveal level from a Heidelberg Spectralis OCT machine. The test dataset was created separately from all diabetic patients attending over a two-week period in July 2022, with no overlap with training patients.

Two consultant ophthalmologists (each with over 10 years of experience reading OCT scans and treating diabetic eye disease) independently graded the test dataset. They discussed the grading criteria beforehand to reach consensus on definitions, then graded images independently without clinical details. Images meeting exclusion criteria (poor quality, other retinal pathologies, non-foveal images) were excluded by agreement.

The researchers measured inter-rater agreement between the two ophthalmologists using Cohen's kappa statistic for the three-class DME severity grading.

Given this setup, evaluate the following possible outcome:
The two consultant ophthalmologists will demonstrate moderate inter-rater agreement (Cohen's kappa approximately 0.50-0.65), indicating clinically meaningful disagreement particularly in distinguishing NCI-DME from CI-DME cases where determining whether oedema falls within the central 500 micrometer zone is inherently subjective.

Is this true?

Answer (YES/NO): NO